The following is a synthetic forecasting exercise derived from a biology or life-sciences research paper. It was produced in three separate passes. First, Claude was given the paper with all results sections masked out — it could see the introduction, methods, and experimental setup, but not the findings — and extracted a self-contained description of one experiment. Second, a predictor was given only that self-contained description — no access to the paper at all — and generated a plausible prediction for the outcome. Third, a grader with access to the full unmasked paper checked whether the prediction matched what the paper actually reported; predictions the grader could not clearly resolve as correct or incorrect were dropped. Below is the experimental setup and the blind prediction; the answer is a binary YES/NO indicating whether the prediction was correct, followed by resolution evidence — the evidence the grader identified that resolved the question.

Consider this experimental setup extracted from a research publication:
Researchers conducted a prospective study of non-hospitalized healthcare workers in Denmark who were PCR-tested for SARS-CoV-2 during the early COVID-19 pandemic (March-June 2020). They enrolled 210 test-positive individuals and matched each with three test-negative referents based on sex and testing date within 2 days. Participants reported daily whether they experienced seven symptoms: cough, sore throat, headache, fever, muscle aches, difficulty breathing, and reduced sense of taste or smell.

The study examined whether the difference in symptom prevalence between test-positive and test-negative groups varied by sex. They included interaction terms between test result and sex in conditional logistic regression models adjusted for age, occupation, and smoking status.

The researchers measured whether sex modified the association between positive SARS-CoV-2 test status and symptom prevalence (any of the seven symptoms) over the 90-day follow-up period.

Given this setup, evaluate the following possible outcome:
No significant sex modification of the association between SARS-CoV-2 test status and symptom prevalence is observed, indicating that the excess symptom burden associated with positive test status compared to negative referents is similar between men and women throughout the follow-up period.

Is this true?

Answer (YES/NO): NO